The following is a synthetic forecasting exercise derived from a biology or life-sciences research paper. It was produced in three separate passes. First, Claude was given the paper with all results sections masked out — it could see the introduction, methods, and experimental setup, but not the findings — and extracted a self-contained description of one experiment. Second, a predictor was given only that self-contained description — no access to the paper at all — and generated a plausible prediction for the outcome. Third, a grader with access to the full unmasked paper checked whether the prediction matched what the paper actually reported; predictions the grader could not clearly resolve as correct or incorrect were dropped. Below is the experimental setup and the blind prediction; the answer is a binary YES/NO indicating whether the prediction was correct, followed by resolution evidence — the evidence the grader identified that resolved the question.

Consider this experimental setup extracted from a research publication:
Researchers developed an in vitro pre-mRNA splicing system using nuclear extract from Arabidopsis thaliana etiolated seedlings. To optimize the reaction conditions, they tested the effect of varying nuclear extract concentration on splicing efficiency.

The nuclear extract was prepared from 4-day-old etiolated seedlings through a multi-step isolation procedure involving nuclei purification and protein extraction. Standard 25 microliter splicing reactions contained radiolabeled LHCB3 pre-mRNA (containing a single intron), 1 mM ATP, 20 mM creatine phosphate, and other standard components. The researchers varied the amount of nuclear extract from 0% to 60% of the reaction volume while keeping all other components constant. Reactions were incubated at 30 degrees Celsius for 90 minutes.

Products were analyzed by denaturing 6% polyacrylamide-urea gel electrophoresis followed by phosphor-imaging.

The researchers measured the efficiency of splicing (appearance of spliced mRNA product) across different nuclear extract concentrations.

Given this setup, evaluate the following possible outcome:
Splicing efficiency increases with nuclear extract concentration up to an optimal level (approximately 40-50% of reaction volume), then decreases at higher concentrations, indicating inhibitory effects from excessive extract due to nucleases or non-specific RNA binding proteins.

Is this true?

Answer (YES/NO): NO